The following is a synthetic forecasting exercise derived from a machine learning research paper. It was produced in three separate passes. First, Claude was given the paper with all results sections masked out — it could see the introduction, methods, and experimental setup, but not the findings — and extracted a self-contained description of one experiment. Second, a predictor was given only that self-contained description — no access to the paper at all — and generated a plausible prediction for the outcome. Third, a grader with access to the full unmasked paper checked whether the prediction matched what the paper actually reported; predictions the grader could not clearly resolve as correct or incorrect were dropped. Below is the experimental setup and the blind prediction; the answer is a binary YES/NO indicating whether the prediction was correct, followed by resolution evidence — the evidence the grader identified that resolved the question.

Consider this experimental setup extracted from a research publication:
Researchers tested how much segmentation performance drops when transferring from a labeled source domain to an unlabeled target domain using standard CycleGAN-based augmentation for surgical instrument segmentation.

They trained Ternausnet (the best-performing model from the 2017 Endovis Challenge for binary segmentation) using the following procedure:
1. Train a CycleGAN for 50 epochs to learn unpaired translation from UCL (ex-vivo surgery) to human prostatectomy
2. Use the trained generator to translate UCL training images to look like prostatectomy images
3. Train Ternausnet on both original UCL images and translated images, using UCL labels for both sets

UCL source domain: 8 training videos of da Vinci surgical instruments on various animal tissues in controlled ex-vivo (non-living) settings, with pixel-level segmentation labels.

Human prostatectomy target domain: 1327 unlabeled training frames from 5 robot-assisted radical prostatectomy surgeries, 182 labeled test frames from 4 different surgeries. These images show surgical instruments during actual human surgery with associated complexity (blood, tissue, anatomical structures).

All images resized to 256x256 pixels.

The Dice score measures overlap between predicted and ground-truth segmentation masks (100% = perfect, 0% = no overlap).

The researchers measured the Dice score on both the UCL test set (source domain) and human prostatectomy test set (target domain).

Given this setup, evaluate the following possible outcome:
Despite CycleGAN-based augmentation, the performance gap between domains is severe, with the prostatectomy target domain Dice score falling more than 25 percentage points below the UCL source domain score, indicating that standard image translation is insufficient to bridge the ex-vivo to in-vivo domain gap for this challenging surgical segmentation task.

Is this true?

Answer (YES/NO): YES